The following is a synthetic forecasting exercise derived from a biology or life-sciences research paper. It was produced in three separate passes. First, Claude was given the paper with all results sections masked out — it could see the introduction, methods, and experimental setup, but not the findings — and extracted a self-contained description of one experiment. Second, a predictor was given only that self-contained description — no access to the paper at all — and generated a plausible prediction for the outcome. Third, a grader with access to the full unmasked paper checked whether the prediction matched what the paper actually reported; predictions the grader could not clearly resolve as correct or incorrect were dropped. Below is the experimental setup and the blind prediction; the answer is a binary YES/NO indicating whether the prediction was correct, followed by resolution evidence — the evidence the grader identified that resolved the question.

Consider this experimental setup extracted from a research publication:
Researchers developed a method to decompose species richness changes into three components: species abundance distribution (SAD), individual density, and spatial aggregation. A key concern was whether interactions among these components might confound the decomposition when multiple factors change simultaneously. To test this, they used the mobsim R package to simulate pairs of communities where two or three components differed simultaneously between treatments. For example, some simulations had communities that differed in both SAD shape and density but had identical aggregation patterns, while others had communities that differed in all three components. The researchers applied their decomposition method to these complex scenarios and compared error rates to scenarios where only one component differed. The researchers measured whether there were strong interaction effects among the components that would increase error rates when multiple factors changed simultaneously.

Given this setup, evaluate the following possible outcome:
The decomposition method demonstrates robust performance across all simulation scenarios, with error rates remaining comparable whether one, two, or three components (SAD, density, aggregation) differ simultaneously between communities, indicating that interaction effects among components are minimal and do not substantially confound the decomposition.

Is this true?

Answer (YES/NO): YES